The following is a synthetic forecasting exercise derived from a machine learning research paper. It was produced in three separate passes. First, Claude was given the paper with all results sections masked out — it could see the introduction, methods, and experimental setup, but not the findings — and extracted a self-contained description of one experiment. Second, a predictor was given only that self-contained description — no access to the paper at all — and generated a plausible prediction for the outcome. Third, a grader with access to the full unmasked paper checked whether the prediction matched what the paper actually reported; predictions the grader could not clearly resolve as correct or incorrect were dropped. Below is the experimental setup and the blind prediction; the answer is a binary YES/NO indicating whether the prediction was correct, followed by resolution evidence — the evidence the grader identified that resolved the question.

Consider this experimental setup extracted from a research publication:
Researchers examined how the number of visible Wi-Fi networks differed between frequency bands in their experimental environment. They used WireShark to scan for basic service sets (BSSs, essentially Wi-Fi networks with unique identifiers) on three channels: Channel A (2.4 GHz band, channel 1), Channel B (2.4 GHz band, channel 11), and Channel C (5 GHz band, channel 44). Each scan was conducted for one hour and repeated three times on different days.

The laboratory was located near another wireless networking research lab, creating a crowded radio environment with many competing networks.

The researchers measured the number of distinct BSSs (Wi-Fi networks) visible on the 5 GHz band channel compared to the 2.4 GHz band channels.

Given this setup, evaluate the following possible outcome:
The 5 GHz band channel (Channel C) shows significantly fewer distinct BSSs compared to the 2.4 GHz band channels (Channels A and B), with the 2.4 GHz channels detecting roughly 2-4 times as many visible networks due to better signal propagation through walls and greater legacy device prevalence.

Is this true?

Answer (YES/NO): NO